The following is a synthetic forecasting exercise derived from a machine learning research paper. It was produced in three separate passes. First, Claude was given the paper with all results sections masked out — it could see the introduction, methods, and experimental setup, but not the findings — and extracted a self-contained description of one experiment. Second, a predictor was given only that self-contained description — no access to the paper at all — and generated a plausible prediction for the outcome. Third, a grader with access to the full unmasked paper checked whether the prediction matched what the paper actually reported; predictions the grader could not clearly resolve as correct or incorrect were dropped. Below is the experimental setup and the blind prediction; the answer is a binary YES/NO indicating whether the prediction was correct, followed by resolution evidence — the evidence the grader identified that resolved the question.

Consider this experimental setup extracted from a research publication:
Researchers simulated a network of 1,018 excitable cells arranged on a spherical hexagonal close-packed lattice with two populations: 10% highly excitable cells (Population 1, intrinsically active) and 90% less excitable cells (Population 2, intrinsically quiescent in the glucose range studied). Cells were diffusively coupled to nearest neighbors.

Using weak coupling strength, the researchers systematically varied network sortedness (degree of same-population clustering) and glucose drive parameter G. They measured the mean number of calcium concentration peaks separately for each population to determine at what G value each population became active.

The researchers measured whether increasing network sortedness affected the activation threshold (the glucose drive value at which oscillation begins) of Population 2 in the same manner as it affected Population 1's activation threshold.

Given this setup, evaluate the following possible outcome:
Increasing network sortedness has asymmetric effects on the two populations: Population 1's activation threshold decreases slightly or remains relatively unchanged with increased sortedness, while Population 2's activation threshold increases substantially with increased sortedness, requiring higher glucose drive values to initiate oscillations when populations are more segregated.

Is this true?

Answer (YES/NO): NO